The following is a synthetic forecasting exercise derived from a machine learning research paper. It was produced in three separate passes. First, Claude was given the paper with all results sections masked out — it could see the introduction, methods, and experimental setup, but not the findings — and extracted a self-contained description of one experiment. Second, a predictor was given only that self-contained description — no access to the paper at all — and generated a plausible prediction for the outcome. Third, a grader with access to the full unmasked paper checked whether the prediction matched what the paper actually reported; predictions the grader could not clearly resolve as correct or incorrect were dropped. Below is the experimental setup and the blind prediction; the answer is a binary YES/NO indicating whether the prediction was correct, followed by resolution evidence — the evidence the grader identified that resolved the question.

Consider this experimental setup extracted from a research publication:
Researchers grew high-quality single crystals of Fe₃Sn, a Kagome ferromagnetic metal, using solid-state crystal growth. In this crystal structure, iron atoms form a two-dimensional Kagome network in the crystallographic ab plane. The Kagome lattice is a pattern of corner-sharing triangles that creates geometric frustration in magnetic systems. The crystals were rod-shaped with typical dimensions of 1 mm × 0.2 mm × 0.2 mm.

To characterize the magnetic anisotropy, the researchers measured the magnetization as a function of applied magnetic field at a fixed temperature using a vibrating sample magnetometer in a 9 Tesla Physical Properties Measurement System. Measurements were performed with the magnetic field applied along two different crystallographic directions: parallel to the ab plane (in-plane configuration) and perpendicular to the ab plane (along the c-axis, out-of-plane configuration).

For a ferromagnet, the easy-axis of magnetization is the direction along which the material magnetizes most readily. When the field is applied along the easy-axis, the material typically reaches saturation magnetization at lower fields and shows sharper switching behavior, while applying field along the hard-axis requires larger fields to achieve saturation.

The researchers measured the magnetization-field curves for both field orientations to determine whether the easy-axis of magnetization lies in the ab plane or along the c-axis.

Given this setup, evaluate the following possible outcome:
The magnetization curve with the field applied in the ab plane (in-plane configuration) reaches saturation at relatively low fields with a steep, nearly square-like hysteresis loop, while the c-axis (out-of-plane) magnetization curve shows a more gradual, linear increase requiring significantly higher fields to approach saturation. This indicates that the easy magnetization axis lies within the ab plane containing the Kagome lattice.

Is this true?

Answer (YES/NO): NO